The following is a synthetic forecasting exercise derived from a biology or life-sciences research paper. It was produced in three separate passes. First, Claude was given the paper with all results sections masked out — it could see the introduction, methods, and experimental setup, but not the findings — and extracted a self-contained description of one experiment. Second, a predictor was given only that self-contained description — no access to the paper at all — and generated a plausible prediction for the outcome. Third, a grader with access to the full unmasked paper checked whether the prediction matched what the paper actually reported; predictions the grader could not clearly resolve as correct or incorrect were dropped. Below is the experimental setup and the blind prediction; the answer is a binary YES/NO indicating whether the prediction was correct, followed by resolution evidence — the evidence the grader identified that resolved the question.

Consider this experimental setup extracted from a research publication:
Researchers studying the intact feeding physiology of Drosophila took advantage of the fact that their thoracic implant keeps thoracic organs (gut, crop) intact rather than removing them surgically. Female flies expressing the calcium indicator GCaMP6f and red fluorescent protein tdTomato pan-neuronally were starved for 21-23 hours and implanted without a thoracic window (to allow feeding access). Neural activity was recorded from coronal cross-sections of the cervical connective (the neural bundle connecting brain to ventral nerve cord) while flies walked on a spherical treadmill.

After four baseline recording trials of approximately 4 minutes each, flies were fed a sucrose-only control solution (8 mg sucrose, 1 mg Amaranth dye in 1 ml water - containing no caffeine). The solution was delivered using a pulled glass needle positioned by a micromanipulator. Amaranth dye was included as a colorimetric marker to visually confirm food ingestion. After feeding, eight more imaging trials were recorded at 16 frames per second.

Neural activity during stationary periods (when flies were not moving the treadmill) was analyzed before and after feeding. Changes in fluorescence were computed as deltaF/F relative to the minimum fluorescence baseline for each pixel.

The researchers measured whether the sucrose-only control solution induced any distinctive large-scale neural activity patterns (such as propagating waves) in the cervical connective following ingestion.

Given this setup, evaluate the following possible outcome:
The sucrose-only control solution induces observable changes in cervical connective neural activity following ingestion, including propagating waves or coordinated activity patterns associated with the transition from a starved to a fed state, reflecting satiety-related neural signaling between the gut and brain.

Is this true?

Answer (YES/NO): NO